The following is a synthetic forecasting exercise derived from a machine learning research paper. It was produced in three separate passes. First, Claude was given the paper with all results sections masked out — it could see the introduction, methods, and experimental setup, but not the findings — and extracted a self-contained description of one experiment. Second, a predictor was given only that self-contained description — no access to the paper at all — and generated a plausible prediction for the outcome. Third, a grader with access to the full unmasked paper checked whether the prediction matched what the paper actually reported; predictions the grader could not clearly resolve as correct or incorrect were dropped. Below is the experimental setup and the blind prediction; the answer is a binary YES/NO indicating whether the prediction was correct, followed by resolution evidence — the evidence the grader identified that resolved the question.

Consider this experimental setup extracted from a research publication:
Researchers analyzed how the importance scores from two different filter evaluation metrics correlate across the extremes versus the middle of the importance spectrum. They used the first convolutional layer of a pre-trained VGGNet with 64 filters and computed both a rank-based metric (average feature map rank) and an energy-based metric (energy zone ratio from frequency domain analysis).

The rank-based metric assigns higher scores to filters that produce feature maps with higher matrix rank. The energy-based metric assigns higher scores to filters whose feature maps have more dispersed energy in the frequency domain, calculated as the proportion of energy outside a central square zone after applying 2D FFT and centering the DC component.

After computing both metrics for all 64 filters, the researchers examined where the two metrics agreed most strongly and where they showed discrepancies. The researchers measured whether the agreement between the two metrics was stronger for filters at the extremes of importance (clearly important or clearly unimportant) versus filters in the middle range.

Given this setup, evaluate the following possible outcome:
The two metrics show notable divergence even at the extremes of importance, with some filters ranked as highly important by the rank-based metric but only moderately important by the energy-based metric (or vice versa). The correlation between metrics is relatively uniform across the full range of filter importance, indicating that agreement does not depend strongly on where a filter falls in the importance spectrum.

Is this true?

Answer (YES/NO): NO